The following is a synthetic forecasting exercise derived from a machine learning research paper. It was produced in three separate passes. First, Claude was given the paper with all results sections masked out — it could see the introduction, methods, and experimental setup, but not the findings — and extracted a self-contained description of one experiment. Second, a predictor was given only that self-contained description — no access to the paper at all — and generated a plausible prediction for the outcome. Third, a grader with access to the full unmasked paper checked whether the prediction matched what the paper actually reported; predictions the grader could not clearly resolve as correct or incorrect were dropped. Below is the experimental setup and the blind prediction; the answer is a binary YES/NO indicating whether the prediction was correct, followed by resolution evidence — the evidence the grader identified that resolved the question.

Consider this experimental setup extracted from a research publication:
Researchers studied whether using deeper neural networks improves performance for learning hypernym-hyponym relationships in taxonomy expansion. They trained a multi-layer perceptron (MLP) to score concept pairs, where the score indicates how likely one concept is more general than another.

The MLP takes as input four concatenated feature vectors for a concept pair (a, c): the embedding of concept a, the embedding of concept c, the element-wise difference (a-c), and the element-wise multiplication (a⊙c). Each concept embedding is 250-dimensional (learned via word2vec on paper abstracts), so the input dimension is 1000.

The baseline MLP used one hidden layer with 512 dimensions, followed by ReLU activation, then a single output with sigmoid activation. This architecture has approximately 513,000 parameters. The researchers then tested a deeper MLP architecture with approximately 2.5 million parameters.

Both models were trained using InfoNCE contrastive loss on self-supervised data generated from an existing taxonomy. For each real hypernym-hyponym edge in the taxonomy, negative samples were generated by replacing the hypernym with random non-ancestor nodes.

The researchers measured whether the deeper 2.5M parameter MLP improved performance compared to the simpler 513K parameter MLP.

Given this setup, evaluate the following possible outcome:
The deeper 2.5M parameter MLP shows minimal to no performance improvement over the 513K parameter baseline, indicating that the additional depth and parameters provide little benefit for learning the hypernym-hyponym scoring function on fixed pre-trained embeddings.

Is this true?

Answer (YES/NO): YES